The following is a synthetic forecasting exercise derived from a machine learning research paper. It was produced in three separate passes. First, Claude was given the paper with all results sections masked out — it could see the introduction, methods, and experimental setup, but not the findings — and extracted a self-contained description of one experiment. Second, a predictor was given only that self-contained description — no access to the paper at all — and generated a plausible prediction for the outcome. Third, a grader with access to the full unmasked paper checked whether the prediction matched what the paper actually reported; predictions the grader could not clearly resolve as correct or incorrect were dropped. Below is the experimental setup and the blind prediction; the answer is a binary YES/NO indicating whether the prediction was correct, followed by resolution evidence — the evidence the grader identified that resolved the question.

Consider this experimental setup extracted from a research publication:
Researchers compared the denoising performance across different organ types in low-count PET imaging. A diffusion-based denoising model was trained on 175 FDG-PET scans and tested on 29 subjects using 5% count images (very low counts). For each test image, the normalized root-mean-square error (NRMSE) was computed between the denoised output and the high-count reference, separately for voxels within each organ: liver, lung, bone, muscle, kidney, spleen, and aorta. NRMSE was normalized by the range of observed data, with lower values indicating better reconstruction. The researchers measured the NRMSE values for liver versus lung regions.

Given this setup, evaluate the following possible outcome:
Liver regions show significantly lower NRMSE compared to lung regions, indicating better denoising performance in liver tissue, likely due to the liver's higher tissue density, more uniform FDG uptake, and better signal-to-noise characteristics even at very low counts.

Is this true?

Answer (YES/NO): YES